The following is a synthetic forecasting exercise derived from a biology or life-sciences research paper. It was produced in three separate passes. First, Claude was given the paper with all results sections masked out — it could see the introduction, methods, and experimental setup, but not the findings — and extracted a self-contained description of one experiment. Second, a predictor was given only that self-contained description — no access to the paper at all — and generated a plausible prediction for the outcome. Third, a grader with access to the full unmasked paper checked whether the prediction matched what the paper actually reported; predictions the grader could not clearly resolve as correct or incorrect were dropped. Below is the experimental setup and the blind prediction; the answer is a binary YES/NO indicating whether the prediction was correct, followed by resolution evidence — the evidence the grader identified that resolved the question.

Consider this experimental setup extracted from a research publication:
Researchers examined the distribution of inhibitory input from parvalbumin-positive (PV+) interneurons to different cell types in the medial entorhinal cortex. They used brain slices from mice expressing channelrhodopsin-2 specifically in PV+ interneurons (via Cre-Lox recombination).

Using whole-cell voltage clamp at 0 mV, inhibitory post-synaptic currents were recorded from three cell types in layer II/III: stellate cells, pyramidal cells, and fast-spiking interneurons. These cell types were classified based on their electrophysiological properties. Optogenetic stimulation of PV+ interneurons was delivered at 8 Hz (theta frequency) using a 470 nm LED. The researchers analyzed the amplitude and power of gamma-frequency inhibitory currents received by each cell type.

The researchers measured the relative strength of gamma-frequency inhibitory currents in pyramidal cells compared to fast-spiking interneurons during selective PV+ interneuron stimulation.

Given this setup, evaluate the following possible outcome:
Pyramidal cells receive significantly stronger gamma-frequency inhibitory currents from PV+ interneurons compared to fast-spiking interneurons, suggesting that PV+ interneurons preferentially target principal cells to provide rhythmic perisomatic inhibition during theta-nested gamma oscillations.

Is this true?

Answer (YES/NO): YES